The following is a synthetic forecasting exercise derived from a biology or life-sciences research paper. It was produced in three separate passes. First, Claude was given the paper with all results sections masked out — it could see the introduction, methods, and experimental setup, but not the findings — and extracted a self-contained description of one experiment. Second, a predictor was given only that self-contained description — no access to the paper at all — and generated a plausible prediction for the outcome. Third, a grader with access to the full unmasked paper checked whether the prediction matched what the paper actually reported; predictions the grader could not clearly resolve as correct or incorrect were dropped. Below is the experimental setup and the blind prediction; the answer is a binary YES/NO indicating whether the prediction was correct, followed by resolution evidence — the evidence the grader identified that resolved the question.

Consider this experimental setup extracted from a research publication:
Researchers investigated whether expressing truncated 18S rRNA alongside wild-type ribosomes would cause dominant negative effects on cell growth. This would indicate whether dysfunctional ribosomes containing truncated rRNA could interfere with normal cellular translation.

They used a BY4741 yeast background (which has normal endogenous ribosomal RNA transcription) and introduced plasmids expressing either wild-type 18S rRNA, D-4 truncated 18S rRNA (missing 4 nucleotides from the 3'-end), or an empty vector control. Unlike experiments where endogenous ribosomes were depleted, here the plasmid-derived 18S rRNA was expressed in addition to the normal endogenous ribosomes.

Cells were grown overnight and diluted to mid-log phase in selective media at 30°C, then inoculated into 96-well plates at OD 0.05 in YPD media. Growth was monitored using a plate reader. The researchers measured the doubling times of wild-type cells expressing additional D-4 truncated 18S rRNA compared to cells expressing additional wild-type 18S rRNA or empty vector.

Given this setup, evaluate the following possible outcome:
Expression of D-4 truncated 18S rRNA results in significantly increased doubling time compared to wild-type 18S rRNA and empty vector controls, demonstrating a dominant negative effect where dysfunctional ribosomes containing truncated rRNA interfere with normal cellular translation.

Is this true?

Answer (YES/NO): NO